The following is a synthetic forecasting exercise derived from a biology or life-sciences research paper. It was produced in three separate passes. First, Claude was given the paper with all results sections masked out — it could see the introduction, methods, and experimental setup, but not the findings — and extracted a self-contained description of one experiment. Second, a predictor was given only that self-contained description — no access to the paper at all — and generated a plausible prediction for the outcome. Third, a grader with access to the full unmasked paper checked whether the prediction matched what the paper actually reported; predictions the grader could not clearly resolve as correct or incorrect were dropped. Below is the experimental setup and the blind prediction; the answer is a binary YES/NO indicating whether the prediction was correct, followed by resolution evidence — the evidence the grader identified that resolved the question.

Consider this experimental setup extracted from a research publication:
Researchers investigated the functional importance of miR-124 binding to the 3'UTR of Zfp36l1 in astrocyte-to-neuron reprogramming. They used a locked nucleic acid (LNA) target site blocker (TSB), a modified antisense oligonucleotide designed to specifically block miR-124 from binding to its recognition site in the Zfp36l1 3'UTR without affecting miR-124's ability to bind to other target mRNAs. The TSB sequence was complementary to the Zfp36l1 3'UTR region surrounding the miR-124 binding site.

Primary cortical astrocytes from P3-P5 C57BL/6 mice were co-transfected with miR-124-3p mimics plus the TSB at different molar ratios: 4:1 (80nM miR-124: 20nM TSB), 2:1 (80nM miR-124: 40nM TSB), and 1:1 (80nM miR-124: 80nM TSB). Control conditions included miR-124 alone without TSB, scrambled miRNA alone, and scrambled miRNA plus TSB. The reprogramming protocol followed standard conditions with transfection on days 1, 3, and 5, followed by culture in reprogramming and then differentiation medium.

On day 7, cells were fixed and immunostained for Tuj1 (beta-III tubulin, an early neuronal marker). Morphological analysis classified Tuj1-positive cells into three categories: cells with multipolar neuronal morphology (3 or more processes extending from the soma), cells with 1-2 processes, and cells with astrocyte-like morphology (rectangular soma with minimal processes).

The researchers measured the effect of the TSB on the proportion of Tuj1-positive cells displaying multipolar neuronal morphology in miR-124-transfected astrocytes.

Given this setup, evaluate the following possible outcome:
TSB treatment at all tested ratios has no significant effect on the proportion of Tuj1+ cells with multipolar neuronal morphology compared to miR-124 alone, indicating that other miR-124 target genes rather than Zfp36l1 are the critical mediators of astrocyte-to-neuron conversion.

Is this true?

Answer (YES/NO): NO